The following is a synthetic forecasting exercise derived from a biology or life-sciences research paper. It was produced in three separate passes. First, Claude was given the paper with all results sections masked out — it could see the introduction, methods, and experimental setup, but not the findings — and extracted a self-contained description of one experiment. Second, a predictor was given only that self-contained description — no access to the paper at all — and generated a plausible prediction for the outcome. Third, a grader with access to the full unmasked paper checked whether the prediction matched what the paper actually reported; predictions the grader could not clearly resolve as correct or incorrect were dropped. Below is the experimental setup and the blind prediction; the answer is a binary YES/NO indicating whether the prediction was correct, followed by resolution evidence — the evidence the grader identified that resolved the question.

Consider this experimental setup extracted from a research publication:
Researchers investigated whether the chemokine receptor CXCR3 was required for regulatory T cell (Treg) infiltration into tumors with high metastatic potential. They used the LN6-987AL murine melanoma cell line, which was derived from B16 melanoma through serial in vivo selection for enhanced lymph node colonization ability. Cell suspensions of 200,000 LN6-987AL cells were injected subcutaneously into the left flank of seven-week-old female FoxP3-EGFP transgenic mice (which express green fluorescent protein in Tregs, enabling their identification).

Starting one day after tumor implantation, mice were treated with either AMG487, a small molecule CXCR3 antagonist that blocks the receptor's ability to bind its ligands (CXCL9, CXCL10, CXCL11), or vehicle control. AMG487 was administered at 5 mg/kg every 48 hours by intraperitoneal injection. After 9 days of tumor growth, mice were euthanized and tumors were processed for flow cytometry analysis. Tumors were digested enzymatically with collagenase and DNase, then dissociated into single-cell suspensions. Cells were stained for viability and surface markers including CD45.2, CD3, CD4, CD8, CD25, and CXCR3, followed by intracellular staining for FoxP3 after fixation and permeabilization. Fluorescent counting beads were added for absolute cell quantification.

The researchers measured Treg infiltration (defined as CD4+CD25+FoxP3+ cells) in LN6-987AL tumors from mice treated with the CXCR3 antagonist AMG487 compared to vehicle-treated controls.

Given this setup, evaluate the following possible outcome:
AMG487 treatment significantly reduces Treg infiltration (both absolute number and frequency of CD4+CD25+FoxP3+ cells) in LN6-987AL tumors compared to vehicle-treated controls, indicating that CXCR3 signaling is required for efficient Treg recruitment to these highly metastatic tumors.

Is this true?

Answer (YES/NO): YES